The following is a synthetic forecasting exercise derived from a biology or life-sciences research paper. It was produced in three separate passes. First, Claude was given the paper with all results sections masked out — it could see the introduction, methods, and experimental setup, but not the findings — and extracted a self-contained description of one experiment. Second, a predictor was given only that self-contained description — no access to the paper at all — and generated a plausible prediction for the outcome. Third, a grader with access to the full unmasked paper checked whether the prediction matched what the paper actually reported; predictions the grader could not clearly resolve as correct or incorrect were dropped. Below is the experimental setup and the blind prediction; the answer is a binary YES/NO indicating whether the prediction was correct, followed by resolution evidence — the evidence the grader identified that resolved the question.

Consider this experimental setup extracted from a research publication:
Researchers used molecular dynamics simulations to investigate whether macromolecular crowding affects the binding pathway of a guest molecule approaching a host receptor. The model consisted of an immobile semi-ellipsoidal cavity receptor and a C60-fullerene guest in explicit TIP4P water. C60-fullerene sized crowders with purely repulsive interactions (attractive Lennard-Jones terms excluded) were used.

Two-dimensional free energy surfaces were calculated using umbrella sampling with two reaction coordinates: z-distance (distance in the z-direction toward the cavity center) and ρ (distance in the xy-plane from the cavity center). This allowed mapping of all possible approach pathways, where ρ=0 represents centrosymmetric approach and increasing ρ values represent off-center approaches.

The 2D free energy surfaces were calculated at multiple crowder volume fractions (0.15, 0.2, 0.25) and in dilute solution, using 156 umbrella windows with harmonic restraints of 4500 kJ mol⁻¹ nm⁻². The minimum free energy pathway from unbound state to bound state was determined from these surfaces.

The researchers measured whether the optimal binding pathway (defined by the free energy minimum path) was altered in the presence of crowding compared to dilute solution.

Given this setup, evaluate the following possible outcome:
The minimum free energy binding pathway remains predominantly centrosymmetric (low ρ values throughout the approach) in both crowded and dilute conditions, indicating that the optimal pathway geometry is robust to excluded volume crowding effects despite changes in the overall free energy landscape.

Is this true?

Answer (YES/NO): NO